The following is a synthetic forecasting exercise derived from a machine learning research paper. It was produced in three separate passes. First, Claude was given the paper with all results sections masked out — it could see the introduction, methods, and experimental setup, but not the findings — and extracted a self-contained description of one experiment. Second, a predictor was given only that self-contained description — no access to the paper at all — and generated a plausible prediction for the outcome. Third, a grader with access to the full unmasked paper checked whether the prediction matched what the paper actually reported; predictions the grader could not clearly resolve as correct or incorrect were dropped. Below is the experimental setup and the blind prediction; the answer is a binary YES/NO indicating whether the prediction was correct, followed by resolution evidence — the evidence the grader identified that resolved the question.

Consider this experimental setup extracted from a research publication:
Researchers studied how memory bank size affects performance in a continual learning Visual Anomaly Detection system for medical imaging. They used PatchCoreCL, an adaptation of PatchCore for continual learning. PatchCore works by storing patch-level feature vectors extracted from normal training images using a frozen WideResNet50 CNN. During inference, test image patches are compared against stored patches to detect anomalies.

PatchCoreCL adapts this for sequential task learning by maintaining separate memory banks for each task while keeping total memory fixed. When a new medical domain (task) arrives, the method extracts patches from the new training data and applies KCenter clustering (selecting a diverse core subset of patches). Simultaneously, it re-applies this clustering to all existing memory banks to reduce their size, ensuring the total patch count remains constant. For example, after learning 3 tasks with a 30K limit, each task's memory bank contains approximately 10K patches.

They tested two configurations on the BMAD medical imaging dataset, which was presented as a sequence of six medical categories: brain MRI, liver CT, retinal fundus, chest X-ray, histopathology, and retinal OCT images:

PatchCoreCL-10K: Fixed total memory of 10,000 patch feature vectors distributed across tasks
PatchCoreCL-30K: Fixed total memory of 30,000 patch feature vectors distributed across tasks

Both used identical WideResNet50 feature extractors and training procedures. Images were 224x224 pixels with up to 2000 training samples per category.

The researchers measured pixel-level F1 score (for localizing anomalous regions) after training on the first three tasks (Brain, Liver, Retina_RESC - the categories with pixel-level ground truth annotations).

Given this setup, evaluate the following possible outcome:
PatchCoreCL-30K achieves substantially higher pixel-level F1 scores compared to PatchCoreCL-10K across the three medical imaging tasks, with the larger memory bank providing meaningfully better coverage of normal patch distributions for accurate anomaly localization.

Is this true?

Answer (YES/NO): NO